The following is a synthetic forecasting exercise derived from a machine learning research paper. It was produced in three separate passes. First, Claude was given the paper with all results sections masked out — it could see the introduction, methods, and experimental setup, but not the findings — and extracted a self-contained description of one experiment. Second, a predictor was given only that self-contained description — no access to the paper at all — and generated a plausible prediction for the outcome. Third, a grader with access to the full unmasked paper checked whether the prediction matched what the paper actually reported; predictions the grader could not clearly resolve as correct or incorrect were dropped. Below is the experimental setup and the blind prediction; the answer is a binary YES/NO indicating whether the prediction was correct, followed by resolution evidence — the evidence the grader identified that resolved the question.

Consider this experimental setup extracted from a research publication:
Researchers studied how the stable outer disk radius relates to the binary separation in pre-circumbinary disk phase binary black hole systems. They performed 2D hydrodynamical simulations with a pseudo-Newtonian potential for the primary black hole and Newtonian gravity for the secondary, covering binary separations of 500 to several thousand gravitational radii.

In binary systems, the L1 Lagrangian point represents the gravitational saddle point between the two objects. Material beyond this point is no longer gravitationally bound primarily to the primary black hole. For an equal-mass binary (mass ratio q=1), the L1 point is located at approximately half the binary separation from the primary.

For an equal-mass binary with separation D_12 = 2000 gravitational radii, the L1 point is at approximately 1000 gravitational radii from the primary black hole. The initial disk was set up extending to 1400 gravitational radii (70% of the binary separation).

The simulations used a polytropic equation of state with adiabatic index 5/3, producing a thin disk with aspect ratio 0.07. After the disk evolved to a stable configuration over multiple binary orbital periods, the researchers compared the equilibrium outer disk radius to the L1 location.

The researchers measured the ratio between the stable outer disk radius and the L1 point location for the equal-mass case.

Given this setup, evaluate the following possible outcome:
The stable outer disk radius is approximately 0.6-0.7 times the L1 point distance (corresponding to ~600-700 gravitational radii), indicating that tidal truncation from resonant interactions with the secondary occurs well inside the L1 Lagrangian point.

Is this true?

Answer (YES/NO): YES